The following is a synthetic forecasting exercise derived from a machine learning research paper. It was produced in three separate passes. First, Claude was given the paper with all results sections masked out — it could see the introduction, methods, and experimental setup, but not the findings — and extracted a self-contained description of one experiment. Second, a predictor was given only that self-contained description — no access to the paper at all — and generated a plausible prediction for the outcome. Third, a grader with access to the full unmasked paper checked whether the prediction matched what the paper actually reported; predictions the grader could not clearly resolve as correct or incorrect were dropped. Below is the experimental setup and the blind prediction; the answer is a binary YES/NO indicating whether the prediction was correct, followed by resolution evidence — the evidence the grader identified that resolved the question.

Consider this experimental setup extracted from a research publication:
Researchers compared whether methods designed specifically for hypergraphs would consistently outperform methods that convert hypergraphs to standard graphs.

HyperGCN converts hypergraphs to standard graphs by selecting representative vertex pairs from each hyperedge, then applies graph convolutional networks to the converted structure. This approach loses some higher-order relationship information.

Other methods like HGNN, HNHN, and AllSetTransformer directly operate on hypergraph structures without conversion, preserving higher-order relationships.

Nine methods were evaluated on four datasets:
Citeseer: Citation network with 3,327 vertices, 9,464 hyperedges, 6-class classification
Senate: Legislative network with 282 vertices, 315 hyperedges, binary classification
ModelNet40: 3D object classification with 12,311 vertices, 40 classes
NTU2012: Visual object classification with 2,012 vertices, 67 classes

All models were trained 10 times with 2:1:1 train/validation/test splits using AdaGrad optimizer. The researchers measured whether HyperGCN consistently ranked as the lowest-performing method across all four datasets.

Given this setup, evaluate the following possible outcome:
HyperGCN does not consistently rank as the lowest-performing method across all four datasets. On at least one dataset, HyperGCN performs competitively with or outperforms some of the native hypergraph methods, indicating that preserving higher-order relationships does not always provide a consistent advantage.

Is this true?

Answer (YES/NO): YES